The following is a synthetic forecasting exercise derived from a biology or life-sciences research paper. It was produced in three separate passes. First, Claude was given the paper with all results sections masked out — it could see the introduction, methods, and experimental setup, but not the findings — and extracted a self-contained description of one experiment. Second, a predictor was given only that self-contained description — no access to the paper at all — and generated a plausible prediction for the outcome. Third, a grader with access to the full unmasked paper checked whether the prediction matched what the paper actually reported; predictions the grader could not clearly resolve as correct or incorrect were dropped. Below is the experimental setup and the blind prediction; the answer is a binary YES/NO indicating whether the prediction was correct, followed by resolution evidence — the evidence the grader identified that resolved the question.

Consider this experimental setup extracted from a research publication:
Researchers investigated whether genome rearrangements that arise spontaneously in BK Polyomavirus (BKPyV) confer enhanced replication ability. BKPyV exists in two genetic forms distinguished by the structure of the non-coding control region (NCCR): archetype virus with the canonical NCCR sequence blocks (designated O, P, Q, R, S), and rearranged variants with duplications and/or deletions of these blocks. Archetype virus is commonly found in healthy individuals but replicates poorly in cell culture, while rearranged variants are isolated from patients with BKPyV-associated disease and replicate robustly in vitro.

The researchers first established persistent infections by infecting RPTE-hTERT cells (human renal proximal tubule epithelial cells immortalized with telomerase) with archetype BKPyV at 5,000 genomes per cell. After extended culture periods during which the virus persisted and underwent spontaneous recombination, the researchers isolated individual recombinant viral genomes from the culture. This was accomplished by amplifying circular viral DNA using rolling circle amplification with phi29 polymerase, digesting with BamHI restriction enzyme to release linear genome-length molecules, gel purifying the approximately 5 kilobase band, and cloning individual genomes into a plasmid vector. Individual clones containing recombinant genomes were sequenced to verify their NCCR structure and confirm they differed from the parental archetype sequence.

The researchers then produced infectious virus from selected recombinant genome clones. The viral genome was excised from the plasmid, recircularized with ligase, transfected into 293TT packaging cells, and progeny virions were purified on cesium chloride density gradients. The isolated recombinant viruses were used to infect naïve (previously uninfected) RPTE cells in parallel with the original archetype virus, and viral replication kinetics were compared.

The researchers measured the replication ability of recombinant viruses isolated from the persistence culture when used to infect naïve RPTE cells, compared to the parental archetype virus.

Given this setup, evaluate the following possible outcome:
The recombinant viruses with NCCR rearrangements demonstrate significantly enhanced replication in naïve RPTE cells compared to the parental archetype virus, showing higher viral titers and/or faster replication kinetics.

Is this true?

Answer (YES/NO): YES